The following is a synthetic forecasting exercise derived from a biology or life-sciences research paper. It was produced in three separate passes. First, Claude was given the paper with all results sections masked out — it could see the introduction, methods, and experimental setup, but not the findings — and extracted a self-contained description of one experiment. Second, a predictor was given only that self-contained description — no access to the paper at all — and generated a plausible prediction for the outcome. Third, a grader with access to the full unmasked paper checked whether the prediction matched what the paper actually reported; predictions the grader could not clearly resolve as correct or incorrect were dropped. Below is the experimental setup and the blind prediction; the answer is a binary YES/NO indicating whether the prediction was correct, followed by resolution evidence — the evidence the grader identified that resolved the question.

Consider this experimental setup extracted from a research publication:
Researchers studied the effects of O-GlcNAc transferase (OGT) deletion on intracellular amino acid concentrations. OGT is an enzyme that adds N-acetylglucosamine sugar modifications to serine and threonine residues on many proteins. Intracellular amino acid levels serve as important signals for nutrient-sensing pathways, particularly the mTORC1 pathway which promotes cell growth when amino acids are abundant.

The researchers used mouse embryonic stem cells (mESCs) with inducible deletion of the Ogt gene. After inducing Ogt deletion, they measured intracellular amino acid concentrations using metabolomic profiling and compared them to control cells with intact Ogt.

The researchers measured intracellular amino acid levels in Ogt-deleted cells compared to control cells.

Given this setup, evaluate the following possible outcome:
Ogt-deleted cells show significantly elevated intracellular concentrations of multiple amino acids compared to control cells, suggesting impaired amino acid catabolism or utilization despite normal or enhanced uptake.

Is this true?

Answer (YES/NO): NO